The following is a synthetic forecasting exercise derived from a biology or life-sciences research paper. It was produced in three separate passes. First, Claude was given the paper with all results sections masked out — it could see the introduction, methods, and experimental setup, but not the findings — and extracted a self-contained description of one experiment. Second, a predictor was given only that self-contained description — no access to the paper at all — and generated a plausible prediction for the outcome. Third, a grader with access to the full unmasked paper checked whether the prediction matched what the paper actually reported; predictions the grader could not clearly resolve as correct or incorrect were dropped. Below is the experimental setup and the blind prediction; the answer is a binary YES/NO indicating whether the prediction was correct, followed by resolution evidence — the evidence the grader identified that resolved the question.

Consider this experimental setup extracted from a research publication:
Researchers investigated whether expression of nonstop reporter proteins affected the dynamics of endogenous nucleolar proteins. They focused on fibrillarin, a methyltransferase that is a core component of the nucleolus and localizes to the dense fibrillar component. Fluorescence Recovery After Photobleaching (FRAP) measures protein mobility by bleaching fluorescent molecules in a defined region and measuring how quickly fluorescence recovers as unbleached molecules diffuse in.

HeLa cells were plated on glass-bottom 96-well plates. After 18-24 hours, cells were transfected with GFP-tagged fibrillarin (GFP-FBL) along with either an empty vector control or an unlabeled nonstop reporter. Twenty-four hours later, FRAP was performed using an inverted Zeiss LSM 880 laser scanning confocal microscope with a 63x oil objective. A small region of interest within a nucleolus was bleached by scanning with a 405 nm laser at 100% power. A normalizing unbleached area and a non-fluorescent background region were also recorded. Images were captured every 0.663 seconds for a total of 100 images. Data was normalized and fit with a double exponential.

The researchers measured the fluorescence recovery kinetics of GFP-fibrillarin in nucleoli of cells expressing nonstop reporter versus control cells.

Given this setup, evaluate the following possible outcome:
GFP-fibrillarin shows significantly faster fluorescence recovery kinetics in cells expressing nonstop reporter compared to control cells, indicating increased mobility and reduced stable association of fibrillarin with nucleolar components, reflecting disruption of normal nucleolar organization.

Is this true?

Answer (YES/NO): YES